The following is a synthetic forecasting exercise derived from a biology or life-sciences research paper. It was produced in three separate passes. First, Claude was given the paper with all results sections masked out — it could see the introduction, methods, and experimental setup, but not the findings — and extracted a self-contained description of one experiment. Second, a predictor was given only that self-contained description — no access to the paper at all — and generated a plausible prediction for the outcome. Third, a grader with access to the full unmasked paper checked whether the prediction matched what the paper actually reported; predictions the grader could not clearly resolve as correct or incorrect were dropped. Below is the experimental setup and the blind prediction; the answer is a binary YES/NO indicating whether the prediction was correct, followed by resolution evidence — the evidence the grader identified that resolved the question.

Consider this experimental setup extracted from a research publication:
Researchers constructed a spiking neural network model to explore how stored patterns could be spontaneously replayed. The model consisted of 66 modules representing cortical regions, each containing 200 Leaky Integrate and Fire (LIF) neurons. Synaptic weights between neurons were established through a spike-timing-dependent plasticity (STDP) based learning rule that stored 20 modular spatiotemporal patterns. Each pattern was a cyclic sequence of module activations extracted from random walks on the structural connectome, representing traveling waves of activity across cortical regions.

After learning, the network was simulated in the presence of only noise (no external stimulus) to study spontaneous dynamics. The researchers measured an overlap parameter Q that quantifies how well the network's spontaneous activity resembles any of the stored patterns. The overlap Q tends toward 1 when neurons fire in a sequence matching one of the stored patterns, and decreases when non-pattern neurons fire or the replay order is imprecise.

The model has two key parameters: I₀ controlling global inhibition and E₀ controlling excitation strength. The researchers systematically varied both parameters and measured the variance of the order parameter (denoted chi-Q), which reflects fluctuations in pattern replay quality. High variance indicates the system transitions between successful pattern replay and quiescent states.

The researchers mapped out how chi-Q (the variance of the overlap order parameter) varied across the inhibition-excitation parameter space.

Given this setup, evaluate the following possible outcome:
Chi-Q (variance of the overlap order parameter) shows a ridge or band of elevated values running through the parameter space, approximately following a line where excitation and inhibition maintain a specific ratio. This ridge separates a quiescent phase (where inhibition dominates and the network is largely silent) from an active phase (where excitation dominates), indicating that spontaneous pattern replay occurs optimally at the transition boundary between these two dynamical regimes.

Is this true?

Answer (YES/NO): NO